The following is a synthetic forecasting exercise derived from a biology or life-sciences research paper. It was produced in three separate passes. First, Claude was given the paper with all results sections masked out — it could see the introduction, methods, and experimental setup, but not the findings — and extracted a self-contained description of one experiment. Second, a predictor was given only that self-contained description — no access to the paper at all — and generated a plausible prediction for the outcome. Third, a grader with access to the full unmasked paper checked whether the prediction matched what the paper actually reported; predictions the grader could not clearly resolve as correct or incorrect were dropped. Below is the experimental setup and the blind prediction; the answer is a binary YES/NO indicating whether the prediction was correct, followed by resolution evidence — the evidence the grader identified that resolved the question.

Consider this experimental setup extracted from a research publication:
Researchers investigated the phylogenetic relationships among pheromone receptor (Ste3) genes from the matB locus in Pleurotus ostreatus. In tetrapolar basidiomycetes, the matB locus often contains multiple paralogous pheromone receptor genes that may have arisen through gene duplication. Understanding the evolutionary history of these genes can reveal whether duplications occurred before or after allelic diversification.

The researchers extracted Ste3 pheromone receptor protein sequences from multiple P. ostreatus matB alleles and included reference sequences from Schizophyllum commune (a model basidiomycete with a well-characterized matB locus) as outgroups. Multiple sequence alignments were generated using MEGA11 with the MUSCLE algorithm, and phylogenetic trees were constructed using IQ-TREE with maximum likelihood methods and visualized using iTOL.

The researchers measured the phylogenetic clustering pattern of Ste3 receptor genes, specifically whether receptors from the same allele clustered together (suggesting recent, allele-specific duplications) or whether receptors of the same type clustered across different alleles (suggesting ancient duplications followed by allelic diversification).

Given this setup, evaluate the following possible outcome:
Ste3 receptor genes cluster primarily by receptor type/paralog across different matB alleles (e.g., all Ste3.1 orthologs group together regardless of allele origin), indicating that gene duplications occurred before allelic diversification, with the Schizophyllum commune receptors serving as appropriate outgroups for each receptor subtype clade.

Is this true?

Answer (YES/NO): YES